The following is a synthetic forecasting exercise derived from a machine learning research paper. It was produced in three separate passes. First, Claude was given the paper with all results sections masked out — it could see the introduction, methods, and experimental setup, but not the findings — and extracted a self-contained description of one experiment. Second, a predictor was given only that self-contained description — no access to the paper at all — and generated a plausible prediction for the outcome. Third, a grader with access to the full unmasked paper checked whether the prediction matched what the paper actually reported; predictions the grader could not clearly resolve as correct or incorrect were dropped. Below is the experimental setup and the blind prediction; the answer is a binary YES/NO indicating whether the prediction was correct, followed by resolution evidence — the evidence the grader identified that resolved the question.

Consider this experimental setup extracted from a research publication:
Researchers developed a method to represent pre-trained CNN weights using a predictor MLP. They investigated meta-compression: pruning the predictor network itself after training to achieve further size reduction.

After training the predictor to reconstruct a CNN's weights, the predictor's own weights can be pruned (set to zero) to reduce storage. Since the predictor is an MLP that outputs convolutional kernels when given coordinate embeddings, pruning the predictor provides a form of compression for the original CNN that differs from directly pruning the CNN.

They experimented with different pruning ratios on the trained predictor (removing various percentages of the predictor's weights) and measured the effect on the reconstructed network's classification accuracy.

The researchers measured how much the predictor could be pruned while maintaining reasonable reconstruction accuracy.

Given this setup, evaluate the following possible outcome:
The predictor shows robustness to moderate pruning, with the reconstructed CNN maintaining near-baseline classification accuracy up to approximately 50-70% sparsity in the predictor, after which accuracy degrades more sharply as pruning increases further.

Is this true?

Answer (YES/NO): NO